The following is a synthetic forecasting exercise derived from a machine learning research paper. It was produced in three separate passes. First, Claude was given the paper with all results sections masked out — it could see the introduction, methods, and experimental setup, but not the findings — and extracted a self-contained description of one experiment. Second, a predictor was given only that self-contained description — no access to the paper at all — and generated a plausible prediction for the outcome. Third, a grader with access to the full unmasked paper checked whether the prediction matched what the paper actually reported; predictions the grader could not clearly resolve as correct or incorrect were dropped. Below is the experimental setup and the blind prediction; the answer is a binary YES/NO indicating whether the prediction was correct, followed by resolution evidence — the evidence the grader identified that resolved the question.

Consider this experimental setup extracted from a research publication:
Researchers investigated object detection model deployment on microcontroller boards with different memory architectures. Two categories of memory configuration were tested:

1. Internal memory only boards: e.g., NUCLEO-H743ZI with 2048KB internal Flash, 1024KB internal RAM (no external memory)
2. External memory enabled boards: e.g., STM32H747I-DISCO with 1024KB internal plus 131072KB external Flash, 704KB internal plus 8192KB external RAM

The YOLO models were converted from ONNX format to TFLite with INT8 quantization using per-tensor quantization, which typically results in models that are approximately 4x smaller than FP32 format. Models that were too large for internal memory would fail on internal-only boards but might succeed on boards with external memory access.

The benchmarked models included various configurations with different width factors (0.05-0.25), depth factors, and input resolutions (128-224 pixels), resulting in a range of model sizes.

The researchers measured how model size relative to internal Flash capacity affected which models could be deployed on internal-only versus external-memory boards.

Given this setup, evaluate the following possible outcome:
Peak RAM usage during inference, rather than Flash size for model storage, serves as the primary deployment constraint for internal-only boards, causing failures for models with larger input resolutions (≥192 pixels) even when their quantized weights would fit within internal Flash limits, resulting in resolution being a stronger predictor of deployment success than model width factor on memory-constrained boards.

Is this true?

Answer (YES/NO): NO